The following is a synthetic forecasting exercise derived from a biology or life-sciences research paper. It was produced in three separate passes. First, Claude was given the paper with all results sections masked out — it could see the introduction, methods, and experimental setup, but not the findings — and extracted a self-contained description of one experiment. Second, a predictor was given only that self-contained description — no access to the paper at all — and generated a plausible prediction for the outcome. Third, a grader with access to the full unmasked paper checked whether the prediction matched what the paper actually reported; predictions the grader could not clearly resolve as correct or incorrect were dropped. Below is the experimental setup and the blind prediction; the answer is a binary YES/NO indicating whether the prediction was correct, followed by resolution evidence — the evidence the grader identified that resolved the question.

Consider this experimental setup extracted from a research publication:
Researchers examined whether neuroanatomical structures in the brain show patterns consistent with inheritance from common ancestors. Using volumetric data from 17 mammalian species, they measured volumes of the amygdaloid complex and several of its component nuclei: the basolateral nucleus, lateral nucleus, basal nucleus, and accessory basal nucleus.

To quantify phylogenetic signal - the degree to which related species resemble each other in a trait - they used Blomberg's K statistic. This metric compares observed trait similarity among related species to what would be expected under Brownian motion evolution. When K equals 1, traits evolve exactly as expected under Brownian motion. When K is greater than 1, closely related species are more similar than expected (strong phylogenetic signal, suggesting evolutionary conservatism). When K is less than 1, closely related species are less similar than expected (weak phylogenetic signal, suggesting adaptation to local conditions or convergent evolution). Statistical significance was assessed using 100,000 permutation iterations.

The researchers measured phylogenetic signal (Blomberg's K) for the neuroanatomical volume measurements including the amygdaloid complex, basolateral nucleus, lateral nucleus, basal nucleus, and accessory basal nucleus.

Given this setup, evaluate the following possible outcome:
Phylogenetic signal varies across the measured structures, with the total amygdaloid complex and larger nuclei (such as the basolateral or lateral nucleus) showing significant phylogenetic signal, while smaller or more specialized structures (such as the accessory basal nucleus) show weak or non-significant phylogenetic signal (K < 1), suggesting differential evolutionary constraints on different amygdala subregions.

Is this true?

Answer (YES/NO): NO